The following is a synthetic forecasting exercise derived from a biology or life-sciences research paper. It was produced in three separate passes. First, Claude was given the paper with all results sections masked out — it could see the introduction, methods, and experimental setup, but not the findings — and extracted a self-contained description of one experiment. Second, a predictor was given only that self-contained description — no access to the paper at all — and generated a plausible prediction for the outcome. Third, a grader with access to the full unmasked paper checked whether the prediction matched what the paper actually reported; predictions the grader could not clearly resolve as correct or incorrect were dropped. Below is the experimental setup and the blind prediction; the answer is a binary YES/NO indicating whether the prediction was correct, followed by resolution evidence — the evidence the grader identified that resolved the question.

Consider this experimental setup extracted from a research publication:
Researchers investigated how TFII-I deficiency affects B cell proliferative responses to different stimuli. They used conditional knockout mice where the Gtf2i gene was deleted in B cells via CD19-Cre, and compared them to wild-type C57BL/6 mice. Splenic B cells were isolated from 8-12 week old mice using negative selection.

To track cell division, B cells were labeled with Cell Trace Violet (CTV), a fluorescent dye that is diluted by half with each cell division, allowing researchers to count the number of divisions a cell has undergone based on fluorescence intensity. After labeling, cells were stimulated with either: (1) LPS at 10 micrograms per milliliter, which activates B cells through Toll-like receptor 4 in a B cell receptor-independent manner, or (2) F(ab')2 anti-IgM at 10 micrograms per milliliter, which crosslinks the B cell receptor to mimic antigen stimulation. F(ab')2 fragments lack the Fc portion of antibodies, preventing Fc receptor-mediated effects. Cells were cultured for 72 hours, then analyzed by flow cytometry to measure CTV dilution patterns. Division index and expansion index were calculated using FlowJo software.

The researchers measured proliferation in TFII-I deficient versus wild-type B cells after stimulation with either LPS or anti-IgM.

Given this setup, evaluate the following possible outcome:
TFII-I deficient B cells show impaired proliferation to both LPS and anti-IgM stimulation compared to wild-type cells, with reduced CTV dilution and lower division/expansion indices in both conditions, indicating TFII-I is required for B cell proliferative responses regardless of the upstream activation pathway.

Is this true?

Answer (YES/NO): NO